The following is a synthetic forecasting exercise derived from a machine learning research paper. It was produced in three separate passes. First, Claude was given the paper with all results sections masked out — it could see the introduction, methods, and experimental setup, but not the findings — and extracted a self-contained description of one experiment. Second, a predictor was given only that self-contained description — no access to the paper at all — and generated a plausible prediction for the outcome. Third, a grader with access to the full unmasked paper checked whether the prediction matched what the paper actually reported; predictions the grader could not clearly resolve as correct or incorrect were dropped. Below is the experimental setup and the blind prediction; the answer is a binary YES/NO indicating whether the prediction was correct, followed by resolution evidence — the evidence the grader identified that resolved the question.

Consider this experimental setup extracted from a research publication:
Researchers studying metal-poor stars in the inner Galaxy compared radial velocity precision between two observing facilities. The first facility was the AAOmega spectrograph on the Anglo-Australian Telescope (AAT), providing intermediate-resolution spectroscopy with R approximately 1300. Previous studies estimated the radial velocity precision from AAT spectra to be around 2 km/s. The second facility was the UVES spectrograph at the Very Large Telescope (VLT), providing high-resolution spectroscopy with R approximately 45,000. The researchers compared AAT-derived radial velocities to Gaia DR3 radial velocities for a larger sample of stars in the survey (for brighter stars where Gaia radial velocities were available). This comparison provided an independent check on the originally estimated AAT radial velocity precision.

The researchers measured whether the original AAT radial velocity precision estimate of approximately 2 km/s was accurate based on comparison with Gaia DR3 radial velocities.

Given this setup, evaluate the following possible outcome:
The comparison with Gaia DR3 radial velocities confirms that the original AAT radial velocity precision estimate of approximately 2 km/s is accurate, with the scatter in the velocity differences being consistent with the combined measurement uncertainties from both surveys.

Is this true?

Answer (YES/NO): YES